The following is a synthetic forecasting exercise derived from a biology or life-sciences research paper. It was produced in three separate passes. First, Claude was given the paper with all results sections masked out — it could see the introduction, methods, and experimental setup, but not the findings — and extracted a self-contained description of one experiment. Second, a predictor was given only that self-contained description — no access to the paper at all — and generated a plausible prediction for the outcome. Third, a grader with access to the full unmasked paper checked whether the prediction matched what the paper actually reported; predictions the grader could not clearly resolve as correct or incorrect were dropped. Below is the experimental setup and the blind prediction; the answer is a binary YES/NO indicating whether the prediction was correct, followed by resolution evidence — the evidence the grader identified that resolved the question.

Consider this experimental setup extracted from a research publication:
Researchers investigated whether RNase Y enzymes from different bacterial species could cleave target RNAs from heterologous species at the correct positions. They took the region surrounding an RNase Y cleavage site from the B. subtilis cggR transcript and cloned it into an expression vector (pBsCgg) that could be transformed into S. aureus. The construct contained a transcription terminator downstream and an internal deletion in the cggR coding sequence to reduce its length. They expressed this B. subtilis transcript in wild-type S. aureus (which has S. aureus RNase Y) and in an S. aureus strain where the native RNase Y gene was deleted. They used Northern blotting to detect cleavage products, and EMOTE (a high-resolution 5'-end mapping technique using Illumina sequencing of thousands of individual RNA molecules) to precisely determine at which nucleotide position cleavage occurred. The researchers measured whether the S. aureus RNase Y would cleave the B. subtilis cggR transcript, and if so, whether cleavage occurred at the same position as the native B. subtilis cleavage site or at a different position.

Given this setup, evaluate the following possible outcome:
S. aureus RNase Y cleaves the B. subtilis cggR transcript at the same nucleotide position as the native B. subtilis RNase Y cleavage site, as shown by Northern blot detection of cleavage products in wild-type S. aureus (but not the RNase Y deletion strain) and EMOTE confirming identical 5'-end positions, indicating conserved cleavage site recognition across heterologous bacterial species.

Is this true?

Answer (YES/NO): YES